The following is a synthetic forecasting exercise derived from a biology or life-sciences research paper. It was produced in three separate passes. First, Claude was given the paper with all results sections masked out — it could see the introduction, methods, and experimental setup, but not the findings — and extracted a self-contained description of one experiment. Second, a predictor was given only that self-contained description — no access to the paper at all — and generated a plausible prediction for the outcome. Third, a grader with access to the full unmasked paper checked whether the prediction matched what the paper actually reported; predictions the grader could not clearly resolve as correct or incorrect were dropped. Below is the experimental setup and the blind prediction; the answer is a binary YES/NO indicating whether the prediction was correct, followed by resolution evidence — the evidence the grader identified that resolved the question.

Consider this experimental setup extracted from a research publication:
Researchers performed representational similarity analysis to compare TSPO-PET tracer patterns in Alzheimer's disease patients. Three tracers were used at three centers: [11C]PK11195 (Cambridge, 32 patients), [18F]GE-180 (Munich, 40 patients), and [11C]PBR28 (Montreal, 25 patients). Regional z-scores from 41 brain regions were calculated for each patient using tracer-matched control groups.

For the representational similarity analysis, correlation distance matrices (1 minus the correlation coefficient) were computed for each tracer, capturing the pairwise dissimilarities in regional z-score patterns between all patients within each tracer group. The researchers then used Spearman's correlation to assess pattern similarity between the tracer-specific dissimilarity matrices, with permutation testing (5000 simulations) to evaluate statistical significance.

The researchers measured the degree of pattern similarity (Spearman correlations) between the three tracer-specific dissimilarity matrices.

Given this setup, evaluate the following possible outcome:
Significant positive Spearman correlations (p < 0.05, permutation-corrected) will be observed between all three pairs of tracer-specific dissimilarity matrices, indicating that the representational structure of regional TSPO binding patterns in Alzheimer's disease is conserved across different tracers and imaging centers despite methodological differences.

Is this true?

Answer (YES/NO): NO